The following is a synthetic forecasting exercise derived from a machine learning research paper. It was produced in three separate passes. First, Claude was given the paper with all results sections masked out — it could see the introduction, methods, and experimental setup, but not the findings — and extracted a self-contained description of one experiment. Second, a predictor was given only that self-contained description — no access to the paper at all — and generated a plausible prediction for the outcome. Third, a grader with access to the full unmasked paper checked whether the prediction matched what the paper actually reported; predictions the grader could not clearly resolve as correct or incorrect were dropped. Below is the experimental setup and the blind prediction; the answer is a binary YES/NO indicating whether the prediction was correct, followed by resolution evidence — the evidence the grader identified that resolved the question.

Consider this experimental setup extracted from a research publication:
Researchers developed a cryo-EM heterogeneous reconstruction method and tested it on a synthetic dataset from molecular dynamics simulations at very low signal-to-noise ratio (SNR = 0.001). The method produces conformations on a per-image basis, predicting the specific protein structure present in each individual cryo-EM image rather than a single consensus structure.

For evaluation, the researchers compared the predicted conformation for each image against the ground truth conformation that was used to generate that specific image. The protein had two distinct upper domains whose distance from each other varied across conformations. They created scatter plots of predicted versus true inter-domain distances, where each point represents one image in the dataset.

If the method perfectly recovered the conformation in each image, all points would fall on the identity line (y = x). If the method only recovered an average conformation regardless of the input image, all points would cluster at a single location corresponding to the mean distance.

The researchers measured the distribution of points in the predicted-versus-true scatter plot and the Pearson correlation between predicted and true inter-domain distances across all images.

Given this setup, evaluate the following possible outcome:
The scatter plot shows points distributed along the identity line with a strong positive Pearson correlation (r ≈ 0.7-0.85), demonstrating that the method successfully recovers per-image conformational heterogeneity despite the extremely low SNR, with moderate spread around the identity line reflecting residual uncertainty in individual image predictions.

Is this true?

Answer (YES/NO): YES